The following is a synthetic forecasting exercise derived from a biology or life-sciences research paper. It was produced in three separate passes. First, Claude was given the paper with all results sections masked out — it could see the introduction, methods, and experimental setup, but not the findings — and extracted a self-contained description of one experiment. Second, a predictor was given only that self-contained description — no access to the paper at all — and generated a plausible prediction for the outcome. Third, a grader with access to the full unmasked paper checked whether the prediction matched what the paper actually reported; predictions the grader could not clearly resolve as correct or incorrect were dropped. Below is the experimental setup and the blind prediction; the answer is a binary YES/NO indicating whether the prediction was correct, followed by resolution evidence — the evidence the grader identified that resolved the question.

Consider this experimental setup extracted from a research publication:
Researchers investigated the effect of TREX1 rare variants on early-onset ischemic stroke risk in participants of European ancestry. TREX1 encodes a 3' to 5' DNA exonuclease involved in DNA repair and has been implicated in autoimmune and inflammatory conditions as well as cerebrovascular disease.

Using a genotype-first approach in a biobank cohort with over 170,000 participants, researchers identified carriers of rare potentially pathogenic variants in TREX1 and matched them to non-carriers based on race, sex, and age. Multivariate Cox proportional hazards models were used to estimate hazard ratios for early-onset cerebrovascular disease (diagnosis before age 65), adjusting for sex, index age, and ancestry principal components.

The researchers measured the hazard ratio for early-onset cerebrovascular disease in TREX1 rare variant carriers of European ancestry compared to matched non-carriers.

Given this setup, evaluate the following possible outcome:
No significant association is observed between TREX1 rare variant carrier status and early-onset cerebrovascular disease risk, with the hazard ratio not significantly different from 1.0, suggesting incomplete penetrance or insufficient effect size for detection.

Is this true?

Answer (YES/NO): NO